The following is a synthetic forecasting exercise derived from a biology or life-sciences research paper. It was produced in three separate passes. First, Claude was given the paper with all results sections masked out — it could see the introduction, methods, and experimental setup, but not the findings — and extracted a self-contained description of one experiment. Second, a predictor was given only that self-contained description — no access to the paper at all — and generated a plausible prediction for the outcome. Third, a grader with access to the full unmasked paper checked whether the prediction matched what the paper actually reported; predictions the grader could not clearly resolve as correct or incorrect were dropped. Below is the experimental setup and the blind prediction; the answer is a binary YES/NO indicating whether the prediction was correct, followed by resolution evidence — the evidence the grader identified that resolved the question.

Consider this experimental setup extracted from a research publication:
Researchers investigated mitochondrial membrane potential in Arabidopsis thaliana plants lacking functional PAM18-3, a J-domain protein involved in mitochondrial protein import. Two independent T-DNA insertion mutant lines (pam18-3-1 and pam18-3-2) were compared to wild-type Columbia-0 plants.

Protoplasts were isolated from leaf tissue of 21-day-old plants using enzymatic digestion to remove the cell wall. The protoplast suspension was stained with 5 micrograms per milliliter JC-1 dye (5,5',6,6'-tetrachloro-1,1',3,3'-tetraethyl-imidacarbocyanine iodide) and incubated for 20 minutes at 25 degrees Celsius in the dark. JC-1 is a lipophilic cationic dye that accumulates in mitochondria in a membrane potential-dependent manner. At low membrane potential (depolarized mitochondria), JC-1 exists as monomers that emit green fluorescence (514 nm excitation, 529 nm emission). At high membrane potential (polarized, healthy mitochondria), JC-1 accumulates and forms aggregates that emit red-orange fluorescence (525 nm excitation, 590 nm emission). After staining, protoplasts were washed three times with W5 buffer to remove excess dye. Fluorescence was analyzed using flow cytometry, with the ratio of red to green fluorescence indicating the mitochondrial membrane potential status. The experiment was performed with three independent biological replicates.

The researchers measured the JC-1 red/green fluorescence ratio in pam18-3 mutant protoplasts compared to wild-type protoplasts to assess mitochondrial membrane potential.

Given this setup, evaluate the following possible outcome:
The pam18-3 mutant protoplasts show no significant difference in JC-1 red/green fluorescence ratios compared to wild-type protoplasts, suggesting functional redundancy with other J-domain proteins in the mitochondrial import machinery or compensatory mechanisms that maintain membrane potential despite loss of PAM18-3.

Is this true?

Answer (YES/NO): NO